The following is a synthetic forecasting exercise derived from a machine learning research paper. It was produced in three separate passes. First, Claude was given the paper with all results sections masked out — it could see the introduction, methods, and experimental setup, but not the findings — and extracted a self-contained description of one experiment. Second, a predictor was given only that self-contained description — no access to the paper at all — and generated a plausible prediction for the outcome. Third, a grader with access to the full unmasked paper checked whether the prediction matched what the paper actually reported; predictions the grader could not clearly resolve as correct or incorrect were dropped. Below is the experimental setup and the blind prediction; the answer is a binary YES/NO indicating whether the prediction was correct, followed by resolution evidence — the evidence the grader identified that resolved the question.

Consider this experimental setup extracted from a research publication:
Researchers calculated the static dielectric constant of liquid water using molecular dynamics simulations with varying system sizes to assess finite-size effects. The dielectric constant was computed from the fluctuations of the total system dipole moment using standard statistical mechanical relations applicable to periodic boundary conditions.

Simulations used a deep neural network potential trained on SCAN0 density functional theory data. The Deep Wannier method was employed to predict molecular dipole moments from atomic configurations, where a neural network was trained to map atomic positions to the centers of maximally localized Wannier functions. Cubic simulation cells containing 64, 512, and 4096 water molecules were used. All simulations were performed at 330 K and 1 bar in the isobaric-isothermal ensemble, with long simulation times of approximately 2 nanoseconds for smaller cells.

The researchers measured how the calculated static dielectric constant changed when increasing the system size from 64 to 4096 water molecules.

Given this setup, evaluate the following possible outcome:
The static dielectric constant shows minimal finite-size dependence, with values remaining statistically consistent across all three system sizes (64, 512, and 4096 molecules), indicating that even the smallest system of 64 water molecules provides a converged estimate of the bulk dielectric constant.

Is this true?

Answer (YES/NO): NO